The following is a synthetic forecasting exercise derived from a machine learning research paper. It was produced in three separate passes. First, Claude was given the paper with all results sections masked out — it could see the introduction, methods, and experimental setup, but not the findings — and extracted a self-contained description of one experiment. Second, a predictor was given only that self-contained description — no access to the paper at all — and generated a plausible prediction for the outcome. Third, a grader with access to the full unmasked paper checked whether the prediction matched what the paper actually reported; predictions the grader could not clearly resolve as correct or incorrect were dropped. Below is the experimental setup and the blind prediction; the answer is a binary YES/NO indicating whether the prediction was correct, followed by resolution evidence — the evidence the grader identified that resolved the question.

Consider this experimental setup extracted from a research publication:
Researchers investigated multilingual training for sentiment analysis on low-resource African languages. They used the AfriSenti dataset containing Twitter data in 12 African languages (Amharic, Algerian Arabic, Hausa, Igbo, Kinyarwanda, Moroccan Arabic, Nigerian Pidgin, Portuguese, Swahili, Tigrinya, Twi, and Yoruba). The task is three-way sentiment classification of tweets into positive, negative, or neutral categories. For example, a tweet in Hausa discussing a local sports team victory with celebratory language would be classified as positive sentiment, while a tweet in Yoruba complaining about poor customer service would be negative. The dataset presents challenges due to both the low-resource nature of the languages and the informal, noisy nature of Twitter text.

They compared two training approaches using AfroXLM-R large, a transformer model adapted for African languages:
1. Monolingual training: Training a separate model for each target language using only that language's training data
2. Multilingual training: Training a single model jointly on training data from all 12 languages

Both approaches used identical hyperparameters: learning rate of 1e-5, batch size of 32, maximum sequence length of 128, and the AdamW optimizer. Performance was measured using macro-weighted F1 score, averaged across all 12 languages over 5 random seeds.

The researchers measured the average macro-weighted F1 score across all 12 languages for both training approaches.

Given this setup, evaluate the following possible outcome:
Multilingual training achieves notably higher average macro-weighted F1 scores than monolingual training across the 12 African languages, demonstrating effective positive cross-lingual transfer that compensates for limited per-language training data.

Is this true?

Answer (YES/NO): NO